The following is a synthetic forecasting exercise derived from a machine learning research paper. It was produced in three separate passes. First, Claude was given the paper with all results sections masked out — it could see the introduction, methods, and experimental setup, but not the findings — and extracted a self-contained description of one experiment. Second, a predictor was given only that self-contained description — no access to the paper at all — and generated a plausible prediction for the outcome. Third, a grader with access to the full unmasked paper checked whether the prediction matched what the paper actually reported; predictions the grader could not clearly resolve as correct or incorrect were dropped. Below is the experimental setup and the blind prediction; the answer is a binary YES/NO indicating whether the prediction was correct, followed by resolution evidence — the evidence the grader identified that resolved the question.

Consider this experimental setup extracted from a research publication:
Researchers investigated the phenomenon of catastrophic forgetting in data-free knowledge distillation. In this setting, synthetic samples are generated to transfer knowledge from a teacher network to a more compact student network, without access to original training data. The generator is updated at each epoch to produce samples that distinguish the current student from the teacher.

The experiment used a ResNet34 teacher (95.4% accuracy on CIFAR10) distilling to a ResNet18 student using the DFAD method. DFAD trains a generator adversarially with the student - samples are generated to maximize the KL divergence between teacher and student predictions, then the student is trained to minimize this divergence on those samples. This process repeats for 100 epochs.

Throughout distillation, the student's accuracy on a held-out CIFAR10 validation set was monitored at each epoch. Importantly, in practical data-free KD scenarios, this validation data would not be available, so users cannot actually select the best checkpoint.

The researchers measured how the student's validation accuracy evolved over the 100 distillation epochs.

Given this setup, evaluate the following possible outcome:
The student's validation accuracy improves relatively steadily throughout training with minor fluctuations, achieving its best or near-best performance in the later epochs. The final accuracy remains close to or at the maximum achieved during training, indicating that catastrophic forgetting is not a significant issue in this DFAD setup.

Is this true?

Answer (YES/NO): NO